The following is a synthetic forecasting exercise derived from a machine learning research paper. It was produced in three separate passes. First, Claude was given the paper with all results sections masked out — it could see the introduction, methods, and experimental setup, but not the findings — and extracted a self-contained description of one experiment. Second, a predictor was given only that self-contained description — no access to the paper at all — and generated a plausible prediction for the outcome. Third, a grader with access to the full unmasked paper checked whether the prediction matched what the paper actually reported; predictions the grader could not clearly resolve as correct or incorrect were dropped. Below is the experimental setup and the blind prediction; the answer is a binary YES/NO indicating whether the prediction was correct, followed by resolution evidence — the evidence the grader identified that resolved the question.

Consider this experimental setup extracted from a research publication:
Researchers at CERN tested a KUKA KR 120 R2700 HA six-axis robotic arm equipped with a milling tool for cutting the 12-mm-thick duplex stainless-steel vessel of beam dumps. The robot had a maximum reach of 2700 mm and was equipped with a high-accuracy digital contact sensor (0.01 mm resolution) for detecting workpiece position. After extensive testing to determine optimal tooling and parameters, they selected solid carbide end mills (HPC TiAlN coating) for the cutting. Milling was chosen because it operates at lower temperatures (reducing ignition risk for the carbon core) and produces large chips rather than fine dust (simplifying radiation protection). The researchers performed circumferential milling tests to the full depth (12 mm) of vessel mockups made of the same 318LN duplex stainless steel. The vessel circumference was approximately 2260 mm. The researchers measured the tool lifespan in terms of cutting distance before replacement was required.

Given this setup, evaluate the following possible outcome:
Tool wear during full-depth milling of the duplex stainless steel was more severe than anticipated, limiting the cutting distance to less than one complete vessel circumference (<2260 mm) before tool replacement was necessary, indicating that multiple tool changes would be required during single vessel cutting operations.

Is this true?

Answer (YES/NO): YES